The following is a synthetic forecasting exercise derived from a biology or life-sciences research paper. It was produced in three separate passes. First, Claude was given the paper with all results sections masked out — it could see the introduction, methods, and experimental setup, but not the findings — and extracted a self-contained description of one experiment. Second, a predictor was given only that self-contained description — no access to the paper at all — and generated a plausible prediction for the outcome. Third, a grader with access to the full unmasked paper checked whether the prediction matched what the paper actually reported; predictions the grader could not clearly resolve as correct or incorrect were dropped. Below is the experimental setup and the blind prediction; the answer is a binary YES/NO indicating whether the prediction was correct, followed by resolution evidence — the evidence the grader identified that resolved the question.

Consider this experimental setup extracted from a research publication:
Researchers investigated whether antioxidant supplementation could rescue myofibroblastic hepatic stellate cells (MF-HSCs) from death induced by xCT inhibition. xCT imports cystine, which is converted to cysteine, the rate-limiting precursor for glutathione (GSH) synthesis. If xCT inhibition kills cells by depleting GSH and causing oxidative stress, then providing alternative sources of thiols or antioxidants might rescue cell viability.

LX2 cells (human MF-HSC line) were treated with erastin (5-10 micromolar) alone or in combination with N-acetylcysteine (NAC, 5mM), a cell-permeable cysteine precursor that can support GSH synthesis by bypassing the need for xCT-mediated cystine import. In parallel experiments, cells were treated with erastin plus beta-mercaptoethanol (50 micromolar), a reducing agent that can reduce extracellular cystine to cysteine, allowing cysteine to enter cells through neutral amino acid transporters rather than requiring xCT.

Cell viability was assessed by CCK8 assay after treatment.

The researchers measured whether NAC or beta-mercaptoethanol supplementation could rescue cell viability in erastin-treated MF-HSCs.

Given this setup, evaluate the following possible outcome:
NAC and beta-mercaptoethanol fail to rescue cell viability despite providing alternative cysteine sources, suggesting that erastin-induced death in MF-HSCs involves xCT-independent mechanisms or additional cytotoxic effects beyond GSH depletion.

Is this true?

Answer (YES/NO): NO